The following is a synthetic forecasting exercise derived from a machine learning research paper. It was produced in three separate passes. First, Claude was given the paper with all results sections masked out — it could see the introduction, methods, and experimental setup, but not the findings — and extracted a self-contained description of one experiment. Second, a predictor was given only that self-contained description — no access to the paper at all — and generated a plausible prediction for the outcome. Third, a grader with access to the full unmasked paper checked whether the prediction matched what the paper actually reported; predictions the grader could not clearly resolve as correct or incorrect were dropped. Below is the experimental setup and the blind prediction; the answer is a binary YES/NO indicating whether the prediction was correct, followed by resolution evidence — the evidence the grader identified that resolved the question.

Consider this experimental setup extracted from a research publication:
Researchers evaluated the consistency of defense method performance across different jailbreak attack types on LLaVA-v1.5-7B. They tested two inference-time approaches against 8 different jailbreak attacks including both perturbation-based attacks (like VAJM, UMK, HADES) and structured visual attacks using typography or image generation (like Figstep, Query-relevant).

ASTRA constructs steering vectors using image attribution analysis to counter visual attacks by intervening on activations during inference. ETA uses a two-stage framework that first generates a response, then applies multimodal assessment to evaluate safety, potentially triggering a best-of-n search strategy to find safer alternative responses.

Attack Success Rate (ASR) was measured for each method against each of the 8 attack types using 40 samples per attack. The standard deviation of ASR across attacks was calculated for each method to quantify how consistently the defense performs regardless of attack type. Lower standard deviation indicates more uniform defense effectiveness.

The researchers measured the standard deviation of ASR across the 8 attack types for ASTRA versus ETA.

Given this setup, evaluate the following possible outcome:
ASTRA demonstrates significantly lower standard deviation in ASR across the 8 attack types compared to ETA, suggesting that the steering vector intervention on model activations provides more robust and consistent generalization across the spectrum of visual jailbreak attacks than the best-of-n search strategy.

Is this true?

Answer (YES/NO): YES